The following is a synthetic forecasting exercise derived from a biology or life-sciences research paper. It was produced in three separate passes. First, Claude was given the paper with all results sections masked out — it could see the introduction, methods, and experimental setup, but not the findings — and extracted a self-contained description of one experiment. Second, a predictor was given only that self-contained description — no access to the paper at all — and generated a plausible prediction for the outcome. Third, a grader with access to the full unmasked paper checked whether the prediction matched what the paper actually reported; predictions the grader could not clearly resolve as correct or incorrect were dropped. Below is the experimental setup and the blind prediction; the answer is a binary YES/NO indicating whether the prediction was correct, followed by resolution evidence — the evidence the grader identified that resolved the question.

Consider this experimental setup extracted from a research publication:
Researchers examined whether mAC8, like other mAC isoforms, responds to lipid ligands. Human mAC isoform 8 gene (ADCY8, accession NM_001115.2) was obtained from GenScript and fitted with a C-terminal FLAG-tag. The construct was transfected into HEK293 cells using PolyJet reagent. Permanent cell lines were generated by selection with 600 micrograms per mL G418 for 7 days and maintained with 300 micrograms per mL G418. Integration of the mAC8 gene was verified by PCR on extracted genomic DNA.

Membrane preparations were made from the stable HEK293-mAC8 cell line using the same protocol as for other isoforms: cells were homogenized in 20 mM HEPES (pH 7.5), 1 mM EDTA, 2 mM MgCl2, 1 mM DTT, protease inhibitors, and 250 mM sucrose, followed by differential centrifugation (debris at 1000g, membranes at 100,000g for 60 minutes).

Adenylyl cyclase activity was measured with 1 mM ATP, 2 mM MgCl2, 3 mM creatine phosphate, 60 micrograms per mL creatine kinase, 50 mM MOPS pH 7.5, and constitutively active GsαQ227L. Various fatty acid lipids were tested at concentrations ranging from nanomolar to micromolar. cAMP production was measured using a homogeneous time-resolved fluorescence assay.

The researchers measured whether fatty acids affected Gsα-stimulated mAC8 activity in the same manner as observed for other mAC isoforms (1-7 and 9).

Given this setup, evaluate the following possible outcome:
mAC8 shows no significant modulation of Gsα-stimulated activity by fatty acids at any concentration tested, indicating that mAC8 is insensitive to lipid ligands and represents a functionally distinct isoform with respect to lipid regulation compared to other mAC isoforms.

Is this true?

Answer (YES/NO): NO